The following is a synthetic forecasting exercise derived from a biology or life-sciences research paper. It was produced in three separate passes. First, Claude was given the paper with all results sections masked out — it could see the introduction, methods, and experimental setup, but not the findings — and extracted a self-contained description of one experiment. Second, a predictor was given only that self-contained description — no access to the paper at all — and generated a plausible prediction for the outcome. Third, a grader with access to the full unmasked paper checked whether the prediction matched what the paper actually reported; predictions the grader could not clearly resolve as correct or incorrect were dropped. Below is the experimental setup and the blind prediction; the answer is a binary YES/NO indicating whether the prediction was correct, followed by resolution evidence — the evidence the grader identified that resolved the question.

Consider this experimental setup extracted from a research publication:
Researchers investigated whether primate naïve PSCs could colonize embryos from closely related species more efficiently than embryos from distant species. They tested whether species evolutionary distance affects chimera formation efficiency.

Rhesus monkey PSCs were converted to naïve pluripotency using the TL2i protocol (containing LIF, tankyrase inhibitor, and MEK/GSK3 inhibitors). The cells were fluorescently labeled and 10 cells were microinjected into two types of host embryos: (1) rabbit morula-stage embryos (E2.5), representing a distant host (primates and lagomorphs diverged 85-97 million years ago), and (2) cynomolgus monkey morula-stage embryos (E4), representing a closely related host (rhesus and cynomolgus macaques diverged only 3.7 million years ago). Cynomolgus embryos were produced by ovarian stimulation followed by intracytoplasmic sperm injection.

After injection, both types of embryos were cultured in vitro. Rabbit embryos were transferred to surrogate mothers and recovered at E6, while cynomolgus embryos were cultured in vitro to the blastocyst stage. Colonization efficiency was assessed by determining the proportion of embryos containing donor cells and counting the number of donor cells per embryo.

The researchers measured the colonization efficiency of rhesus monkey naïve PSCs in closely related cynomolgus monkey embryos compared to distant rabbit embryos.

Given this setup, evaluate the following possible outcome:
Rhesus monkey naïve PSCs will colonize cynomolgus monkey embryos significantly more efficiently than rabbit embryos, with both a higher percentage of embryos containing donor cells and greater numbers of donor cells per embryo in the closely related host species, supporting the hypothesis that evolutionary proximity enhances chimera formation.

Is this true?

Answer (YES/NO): NO